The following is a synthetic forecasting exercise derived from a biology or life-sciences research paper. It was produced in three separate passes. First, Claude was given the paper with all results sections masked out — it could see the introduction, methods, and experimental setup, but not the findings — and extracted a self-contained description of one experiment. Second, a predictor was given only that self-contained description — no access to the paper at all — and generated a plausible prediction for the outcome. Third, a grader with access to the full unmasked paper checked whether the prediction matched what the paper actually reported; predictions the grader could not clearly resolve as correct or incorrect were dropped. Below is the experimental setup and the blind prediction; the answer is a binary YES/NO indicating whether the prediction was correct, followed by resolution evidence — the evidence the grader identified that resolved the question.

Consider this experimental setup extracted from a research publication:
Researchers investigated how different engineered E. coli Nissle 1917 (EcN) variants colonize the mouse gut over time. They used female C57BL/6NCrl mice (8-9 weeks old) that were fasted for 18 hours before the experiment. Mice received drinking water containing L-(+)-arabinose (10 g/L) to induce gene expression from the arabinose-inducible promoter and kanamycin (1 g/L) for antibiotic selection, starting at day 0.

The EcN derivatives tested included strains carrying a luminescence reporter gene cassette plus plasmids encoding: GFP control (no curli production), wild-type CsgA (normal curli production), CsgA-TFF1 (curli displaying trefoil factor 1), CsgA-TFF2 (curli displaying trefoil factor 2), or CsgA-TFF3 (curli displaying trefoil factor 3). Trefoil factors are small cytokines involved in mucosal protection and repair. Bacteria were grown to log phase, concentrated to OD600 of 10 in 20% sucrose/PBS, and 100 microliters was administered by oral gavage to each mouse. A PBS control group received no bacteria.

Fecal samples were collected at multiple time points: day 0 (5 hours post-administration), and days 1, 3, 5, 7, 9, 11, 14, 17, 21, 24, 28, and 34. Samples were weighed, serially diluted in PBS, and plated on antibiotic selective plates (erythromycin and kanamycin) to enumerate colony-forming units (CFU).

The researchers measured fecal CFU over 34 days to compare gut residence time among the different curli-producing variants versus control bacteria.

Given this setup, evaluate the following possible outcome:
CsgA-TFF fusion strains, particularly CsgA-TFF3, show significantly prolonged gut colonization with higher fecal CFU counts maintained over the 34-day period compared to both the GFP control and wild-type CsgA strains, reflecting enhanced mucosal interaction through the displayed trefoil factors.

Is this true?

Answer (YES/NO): NO